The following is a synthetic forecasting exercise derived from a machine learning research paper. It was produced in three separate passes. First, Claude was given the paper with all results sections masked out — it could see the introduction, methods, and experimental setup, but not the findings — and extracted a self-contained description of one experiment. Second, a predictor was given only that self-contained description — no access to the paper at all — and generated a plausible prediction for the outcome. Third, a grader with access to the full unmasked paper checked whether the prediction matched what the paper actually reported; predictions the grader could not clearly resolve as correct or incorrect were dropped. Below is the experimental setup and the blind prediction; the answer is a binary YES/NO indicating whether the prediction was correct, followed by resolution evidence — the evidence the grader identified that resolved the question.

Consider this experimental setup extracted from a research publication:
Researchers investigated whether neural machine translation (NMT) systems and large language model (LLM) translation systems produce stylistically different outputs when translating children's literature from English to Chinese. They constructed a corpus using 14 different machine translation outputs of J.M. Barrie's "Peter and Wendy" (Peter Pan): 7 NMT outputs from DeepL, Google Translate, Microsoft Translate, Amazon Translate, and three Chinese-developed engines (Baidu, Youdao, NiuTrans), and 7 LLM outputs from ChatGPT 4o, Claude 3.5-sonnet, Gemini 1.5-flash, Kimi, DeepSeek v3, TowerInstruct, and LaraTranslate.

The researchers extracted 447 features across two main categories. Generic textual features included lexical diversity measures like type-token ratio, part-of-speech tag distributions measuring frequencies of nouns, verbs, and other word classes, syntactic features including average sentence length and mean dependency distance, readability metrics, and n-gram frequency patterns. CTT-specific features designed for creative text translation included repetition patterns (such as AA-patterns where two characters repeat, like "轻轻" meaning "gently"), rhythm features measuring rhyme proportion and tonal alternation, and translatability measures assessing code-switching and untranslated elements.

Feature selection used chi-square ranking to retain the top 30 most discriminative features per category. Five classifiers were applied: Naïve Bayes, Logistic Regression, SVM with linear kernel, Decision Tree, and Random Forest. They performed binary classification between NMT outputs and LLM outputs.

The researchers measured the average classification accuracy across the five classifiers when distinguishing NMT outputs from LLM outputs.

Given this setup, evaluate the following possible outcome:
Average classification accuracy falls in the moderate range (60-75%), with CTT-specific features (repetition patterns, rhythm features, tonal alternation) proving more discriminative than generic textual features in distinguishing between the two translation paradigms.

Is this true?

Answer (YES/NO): NO